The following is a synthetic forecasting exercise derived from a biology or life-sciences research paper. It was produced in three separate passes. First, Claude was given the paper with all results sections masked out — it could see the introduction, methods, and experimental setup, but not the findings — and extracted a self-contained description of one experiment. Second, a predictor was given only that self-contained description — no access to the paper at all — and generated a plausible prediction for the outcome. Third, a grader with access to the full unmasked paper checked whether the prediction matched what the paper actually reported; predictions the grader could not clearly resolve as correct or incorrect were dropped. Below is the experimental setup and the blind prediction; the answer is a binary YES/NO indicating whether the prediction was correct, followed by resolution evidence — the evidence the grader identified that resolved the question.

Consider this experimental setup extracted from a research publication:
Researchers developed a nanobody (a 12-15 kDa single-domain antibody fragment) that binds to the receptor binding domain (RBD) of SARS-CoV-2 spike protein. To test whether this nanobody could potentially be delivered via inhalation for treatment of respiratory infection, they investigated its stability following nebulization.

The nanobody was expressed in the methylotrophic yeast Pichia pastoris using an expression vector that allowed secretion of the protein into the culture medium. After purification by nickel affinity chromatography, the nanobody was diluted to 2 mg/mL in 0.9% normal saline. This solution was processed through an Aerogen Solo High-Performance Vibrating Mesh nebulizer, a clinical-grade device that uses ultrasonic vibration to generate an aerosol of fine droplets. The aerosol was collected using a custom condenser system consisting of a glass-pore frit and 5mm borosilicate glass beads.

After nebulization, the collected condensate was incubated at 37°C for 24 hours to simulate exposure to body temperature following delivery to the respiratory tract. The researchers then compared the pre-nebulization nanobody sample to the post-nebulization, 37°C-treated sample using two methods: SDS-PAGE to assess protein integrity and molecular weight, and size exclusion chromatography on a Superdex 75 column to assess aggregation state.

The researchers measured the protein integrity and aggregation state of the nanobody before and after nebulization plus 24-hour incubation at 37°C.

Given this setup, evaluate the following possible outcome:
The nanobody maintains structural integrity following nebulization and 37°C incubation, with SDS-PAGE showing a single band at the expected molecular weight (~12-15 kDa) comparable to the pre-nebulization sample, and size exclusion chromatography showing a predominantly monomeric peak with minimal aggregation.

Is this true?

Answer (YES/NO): YES